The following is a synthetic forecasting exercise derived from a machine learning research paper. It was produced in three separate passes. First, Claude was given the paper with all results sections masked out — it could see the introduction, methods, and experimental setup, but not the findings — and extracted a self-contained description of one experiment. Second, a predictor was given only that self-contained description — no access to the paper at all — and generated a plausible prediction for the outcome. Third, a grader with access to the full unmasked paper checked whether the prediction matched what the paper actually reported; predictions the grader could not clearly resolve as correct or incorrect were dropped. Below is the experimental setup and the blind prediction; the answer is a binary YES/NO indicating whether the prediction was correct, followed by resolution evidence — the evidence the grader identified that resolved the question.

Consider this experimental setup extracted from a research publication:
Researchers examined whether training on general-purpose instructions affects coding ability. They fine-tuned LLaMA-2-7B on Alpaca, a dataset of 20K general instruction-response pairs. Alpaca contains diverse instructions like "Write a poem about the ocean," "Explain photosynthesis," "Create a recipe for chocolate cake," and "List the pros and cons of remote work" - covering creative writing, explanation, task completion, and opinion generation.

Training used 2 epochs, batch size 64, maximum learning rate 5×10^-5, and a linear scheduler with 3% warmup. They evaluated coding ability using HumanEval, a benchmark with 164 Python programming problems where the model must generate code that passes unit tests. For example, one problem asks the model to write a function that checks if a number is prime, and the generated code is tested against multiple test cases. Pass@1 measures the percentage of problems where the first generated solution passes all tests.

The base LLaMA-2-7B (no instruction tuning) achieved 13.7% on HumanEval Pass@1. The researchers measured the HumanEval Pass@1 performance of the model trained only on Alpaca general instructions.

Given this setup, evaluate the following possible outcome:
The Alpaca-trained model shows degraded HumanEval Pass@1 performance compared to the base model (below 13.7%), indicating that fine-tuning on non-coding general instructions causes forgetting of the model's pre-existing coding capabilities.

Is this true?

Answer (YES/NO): YES